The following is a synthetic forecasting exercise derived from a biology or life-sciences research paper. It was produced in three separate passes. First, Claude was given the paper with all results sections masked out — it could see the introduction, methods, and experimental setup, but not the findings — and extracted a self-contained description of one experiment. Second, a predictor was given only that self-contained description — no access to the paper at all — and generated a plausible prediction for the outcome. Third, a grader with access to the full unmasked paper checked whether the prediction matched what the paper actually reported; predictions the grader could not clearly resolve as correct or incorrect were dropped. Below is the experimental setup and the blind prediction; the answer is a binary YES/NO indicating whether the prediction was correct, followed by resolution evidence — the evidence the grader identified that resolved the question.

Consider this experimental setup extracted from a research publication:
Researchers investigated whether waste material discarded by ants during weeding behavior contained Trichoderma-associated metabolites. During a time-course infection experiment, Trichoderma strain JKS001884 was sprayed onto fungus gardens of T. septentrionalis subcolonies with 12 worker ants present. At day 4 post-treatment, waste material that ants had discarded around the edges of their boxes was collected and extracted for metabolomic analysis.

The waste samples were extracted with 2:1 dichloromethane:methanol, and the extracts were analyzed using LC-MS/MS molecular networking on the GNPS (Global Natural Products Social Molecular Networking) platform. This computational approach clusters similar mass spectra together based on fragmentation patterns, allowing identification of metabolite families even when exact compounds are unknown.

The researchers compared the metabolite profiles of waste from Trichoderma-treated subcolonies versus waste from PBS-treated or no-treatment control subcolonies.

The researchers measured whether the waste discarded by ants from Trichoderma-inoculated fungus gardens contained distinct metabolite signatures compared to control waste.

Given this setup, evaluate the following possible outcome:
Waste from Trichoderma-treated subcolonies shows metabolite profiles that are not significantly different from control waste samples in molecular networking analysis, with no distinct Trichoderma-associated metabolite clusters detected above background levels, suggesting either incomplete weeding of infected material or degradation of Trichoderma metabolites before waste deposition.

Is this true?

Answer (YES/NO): NO